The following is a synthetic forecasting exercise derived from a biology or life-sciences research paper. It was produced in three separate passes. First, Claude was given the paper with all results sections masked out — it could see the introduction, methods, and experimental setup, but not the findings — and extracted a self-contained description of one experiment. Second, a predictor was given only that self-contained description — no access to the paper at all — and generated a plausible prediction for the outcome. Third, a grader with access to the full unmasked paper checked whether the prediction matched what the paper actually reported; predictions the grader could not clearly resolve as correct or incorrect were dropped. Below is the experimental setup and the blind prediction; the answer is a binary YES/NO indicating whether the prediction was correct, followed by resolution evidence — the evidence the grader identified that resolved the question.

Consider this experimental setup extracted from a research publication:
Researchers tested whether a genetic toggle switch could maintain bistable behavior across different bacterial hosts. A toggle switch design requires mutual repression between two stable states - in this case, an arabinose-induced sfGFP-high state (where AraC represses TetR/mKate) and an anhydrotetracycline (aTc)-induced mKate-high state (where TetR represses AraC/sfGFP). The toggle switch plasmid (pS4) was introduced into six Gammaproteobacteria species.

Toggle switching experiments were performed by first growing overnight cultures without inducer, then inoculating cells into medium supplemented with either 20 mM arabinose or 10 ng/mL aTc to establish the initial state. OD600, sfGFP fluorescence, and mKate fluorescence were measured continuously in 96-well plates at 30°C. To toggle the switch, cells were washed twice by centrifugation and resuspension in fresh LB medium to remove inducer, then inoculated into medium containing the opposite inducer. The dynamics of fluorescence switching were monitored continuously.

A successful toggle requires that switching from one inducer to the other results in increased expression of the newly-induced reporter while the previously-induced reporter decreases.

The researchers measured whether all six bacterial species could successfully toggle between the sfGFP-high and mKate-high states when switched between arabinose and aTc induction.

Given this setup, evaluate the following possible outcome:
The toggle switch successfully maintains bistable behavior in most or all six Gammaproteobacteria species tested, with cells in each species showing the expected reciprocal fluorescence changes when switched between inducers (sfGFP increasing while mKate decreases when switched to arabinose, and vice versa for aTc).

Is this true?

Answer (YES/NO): YES